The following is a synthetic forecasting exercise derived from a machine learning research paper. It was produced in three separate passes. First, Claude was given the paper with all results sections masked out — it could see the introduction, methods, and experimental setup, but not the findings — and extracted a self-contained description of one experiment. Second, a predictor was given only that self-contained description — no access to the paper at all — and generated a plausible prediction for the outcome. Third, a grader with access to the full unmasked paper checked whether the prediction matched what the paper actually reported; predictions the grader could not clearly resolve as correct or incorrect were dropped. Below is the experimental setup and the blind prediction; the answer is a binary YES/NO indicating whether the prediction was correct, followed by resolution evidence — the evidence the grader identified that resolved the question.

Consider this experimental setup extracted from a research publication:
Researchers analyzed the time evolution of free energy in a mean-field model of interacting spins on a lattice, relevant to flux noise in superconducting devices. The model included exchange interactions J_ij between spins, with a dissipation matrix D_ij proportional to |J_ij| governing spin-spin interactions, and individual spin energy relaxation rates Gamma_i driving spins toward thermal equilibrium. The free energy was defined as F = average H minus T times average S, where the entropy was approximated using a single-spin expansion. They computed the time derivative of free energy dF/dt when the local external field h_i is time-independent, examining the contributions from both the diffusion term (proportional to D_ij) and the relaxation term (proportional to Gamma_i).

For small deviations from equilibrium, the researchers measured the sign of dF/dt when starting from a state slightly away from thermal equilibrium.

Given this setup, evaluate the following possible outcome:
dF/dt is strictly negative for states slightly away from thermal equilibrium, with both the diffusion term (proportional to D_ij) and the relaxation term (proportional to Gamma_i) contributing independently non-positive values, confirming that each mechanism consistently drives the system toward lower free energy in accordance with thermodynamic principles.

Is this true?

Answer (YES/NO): YES